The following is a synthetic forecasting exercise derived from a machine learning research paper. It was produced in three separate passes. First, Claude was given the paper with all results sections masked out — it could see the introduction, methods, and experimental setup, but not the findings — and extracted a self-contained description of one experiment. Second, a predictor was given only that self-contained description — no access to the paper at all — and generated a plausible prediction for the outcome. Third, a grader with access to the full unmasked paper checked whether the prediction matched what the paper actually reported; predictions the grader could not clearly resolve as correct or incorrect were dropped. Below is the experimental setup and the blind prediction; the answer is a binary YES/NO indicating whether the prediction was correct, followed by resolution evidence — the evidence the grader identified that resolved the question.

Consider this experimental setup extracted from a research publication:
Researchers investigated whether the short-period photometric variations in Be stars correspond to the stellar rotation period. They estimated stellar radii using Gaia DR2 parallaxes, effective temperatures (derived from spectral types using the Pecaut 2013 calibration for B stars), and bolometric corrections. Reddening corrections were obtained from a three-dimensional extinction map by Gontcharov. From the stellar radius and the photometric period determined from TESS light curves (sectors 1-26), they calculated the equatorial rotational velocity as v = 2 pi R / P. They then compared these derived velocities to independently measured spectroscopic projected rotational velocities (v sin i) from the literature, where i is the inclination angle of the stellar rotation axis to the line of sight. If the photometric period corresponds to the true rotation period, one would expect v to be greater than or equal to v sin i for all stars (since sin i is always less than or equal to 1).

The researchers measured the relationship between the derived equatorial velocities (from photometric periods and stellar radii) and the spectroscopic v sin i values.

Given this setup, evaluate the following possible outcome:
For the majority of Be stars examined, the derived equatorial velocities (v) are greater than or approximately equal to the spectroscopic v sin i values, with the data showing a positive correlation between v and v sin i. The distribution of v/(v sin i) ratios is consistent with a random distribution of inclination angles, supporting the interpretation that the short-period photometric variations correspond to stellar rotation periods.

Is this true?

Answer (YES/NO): YES